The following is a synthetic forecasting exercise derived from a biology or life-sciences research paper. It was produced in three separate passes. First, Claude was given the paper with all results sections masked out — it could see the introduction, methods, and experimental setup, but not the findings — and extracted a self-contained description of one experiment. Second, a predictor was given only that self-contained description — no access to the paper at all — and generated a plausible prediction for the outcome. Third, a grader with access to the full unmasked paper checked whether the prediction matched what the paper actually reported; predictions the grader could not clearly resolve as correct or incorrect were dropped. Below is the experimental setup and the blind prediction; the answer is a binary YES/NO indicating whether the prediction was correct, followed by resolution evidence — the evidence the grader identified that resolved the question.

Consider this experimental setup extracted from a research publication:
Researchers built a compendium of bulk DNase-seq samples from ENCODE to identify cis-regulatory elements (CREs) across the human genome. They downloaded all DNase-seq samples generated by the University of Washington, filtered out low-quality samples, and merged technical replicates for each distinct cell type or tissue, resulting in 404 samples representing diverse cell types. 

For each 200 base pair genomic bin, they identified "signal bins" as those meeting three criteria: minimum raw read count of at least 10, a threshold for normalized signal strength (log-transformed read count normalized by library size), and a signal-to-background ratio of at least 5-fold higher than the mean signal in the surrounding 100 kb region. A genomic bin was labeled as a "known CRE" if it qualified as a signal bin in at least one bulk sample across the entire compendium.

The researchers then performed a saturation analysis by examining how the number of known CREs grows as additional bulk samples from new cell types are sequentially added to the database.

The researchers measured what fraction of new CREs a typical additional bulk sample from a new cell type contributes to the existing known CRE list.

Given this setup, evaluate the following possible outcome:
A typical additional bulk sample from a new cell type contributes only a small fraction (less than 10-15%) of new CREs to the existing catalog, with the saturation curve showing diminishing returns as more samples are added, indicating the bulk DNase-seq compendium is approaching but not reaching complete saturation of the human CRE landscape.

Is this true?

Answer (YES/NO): NO